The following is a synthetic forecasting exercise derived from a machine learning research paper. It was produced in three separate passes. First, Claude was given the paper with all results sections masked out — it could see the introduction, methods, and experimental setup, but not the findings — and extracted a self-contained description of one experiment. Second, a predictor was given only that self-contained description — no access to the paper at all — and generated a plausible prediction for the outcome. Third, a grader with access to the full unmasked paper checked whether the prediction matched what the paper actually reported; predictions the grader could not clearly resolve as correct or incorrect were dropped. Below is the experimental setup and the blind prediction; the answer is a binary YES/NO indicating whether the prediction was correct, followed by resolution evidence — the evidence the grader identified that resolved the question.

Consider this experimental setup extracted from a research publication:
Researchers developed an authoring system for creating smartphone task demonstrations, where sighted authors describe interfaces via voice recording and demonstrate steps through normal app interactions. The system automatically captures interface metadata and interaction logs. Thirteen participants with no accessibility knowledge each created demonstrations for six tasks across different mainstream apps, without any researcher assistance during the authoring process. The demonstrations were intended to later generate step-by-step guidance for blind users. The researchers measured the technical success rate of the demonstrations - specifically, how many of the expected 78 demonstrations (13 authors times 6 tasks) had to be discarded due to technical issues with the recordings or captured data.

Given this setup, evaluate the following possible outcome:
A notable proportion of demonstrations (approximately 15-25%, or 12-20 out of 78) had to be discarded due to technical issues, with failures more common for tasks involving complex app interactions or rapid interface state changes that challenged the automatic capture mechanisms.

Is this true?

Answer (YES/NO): NO